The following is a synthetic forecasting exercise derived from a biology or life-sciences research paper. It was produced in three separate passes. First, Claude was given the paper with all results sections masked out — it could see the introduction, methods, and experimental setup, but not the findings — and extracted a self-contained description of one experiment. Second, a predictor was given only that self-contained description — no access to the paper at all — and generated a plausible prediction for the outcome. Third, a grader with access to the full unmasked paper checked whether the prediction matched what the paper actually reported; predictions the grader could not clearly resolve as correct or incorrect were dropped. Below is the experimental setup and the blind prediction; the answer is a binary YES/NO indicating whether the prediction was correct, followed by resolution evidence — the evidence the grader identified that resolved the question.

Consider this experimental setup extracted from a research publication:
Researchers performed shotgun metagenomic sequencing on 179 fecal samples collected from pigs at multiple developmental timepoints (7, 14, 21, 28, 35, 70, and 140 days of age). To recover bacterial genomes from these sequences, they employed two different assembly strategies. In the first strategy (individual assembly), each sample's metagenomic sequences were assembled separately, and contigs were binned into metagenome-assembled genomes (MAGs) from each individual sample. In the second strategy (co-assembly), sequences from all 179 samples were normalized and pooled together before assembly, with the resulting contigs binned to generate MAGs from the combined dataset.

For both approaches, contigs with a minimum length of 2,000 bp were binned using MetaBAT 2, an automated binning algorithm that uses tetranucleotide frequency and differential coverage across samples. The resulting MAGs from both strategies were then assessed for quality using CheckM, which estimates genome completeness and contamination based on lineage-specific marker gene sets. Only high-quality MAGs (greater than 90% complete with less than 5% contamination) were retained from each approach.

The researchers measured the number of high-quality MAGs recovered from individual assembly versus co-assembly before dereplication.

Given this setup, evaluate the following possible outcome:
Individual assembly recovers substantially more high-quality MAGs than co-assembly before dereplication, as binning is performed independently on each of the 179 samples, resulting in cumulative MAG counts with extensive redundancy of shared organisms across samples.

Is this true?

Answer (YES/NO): NO